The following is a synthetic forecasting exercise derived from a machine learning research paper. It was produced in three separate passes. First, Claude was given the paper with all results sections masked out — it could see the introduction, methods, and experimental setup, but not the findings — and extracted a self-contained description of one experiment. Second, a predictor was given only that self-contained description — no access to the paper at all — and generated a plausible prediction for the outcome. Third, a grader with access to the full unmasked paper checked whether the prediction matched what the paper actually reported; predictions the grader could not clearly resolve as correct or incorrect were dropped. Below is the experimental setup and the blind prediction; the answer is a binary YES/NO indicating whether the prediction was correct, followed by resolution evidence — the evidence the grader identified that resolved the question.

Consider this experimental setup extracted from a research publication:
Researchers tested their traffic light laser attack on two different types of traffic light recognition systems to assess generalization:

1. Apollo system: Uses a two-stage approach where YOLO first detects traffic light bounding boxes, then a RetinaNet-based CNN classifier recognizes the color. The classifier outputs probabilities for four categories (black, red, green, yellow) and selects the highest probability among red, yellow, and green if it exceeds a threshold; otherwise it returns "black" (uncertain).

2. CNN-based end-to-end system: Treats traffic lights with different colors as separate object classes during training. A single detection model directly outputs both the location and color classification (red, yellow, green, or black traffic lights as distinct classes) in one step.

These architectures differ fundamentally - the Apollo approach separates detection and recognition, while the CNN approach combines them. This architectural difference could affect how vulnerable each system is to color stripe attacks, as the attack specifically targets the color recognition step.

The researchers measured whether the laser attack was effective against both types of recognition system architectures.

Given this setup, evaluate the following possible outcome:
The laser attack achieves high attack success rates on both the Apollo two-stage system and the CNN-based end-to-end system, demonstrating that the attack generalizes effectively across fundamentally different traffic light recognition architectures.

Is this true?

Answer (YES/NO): YES